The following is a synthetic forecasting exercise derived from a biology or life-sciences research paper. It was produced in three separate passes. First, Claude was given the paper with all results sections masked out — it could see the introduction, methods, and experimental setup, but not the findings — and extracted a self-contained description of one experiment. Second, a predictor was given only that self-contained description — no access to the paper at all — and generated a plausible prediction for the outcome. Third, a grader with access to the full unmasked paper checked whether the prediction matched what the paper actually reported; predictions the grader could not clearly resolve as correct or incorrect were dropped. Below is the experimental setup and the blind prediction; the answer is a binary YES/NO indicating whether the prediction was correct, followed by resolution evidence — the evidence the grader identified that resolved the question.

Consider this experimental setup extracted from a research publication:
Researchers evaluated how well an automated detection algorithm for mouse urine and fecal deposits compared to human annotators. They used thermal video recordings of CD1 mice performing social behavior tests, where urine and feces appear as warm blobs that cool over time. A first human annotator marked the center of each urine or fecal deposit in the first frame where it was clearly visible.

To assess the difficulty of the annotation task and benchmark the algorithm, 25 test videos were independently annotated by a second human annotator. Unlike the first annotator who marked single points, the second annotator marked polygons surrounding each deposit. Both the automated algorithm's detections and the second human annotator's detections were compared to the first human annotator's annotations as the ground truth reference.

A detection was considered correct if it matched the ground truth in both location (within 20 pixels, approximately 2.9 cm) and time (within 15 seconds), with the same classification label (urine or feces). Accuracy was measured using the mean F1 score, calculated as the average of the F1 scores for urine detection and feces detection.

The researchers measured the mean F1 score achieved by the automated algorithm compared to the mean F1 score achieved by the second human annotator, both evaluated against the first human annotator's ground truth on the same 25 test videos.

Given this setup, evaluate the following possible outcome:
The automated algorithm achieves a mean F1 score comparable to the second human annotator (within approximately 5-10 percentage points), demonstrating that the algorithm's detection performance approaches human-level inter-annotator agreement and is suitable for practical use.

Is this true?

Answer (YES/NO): YES